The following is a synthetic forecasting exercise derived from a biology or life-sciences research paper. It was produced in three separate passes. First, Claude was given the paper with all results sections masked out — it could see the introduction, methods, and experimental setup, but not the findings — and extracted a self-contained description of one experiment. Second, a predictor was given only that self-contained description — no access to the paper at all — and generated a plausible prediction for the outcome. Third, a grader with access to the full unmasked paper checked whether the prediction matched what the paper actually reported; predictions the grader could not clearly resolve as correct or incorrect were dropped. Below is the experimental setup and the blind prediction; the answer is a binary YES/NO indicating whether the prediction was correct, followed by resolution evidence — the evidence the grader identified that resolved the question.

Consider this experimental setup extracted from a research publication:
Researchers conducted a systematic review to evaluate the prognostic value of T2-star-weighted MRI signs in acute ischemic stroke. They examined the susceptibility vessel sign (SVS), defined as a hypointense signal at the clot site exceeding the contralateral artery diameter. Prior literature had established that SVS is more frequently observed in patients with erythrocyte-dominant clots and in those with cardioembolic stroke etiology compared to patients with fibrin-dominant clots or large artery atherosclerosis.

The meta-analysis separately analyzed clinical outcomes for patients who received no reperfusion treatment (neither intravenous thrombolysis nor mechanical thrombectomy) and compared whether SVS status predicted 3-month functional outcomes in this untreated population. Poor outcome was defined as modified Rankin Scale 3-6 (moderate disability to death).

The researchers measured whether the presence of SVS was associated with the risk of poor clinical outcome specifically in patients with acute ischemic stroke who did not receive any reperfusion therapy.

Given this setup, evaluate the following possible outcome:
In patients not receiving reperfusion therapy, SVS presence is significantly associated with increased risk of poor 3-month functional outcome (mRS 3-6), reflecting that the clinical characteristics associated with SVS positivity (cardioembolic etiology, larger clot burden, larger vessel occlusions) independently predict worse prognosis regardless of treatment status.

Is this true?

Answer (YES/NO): YES